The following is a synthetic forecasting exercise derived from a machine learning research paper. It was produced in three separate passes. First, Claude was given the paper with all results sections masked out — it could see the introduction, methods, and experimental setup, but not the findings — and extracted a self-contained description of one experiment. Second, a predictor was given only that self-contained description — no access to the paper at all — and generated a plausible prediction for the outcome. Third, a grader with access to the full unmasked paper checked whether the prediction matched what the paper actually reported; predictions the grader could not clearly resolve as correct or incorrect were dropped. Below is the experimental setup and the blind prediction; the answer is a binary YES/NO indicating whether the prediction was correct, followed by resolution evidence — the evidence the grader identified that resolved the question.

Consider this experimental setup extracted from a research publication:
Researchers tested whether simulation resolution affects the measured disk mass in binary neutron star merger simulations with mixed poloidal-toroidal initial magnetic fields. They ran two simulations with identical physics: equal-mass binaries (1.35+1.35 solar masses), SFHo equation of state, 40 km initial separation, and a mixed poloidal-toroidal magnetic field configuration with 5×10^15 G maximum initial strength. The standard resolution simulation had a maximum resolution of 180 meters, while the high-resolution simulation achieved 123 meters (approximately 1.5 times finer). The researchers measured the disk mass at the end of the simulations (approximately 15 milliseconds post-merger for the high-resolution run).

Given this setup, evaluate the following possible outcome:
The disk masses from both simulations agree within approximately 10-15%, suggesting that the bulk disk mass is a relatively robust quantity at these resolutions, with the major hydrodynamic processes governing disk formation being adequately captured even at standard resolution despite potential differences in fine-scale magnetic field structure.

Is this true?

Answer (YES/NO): YES